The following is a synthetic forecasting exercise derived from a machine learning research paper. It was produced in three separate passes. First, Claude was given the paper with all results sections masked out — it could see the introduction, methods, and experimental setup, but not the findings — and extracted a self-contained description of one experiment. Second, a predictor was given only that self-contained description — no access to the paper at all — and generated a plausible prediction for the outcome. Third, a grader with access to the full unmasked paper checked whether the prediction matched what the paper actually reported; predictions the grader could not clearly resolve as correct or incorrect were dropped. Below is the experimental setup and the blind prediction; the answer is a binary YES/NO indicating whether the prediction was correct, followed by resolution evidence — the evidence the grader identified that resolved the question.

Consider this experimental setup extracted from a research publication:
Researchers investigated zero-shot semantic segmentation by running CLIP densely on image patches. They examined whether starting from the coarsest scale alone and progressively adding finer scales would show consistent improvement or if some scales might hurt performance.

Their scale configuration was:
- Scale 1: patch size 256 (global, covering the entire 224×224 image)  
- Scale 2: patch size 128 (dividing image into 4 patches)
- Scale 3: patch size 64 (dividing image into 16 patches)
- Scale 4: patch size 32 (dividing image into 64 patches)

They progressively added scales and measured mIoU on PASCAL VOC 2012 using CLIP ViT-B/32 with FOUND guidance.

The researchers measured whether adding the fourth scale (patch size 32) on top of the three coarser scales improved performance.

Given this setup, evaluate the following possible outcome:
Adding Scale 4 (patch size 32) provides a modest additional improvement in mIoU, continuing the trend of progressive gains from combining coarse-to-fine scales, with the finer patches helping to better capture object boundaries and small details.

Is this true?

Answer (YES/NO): NO